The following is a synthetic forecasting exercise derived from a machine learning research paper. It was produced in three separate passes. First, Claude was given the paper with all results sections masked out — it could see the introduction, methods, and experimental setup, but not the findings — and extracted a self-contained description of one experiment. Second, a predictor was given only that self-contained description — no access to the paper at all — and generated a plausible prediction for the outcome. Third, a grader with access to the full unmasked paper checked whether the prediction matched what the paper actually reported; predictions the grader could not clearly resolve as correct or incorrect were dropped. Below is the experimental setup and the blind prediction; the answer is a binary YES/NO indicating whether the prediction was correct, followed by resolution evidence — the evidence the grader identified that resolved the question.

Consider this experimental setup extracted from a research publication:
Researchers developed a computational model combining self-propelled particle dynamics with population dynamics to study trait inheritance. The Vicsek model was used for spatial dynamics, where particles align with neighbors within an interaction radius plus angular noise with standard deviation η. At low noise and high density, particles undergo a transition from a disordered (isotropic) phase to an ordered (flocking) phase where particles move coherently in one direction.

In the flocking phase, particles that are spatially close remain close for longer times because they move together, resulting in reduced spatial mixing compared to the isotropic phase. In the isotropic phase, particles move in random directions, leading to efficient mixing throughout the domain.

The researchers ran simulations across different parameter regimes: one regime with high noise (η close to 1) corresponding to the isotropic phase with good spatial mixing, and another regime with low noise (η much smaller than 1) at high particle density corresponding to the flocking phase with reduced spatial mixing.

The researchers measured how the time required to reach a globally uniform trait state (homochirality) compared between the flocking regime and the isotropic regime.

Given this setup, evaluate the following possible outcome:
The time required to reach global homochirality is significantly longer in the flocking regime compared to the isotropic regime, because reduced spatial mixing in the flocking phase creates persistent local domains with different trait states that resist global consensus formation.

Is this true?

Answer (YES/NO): NO